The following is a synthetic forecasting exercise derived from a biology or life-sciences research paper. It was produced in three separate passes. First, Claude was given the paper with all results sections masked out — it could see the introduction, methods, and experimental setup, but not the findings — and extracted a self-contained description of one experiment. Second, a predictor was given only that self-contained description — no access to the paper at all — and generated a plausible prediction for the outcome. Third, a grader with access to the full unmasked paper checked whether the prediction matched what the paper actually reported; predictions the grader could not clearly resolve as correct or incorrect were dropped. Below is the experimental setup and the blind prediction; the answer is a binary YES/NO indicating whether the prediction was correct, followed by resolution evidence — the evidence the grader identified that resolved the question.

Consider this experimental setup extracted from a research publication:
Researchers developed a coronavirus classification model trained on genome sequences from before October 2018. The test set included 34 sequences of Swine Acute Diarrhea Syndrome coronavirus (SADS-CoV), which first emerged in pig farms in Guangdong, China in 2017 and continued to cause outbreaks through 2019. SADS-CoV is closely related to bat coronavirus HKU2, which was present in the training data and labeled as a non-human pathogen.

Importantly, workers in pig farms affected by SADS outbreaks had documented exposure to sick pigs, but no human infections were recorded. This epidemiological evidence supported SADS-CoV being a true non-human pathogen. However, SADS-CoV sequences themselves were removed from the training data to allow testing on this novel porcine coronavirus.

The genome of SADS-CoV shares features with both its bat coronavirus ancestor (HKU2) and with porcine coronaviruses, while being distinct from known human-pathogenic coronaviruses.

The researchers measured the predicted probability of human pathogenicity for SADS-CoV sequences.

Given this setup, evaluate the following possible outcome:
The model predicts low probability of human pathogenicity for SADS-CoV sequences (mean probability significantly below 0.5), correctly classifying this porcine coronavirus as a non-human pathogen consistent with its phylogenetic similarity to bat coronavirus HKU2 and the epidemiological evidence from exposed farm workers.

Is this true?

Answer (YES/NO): YES